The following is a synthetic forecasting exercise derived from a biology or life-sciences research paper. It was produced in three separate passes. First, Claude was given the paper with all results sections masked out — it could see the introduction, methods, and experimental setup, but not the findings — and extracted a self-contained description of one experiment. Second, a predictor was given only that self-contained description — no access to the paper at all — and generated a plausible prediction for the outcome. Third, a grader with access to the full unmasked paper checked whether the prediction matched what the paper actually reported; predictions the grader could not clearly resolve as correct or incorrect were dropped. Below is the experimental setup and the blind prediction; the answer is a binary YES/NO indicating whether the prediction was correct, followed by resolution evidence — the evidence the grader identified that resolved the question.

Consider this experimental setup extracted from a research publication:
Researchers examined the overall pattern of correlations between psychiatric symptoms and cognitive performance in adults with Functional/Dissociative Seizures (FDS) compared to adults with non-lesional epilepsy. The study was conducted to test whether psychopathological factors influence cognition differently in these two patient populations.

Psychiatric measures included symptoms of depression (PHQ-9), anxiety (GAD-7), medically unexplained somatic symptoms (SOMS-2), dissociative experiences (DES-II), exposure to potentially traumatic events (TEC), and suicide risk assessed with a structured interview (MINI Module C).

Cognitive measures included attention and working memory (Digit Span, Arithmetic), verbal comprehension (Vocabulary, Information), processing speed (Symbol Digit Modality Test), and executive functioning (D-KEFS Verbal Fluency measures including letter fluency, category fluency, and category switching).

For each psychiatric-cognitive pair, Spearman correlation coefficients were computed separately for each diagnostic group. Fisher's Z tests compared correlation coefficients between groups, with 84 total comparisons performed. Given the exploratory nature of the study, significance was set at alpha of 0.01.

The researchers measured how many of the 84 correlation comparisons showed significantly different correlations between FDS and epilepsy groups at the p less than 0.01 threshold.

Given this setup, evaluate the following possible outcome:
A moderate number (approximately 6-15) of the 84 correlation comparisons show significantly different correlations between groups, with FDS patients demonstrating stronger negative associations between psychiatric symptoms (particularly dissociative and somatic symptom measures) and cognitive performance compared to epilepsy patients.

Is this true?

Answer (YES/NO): NO